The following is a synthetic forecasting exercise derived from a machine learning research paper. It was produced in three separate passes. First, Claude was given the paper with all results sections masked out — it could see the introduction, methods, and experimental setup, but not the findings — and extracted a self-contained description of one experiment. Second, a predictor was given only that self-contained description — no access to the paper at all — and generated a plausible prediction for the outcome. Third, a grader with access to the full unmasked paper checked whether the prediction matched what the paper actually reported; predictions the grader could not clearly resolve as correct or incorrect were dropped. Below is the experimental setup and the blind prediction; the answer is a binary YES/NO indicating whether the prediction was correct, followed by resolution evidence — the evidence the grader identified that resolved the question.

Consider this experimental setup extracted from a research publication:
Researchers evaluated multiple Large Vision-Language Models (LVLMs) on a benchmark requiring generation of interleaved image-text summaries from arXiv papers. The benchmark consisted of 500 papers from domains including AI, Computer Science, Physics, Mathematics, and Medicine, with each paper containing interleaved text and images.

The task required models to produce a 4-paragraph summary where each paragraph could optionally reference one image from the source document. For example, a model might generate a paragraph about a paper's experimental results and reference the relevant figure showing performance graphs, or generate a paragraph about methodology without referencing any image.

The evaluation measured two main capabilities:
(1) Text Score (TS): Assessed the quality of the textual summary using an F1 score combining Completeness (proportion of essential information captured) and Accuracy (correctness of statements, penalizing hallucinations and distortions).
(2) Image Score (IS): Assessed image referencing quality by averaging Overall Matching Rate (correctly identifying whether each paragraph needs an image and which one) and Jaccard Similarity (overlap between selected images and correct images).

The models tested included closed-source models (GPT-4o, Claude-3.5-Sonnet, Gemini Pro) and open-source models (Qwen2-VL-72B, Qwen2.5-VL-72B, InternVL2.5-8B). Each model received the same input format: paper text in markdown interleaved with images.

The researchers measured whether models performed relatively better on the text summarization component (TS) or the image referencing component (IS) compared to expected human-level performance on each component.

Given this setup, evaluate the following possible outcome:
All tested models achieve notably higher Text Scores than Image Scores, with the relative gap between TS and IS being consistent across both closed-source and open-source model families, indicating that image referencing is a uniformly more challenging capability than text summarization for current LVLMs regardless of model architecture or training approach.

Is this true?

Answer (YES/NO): NO